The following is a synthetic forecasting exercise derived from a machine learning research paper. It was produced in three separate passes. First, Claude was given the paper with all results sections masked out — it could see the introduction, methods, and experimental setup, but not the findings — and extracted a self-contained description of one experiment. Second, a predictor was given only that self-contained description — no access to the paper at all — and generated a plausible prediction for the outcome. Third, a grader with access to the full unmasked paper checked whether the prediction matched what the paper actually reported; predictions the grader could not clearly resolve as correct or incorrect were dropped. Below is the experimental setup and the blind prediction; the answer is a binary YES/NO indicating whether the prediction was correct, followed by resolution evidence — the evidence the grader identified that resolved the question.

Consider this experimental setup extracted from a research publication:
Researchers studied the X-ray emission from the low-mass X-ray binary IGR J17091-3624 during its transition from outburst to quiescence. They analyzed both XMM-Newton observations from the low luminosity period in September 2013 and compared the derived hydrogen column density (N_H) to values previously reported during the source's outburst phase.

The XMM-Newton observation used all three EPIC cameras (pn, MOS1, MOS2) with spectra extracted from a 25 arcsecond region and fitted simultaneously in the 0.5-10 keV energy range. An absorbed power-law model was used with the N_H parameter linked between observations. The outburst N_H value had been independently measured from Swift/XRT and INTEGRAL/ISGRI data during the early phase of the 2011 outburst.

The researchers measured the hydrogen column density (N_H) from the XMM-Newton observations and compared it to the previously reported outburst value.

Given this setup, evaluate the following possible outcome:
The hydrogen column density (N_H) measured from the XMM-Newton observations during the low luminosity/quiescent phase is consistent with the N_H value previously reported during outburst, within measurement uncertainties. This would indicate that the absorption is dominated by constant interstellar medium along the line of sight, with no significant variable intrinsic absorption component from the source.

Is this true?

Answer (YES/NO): YES